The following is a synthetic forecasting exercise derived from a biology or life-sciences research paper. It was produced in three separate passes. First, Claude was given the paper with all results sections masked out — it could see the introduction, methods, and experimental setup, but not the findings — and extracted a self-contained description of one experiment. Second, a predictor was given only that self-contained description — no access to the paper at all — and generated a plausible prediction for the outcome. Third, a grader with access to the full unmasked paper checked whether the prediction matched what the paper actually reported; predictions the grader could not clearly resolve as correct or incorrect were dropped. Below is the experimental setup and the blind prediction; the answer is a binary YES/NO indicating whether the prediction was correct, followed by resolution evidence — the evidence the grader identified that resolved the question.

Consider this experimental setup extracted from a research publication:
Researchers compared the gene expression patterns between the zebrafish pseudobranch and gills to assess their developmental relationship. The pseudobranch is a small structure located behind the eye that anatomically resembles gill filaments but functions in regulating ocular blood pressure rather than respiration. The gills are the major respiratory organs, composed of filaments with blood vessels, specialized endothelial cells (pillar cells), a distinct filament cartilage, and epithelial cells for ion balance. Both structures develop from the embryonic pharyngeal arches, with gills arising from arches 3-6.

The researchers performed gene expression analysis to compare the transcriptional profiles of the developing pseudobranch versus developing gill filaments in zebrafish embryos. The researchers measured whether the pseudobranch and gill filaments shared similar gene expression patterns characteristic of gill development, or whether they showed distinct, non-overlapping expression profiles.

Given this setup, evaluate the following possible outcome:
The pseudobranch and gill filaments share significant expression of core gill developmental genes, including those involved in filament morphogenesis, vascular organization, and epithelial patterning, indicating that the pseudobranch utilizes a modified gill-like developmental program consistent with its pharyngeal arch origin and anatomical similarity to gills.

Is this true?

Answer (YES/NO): YES